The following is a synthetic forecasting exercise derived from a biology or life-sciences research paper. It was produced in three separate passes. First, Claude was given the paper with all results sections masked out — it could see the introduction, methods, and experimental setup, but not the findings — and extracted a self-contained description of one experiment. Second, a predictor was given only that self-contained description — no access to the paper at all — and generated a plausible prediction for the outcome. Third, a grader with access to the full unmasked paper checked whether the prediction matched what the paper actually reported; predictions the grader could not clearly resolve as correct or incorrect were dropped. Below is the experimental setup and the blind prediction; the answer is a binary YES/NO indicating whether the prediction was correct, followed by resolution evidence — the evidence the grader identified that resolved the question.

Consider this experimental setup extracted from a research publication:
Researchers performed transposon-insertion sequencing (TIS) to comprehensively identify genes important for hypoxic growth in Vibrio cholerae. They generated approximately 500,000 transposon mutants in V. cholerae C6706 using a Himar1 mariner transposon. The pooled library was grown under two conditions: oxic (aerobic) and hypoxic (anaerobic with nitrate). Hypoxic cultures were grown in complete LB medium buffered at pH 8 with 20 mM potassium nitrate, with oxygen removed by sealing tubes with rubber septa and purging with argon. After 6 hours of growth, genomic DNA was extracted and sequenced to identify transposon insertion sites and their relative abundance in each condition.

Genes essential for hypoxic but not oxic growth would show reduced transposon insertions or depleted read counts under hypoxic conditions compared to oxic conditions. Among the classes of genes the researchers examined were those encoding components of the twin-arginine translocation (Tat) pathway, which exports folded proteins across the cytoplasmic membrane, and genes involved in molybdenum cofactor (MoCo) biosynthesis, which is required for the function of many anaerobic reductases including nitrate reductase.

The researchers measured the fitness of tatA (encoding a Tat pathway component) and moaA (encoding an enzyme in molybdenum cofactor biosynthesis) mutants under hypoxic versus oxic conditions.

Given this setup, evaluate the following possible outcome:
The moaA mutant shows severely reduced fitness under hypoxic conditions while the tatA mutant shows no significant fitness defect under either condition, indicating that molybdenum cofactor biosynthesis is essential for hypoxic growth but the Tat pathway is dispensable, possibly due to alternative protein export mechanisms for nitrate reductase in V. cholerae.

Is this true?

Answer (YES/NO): NO